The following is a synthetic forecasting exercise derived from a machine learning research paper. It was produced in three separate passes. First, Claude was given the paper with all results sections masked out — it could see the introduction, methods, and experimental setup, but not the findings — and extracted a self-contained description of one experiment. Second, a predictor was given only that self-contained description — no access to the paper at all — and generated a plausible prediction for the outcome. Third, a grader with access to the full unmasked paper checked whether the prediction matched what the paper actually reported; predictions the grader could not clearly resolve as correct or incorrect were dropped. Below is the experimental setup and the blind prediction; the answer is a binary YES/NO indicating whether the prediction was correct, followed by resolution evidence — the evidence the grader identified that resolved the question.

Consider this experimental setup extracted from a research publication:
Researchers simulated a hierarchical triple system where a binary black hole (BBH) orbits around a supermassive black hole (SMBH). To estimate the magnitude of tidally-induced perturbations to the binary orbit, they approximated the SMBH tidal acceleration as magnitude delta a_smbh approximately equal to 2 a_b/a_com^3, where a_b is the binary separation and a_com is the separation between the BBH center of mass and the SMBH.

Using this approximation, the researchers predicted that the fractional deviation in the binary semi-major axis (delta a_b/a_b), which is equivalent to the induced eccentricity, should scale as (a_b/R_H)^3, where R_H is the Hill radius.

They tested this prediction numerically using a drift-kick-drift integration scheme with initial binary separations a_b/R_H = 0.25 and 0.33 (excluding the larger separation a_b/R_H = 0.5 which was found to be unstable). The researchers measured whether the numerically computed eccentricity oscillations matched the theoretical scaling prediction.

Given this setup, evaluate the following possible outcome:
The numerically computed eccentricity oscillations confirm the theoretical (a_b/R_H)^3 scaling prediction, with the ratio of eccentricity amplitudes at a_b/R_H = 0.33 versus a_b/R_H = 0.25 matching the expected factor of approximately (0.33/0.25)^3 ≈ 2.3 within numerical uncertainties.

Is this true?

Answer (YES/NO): YES